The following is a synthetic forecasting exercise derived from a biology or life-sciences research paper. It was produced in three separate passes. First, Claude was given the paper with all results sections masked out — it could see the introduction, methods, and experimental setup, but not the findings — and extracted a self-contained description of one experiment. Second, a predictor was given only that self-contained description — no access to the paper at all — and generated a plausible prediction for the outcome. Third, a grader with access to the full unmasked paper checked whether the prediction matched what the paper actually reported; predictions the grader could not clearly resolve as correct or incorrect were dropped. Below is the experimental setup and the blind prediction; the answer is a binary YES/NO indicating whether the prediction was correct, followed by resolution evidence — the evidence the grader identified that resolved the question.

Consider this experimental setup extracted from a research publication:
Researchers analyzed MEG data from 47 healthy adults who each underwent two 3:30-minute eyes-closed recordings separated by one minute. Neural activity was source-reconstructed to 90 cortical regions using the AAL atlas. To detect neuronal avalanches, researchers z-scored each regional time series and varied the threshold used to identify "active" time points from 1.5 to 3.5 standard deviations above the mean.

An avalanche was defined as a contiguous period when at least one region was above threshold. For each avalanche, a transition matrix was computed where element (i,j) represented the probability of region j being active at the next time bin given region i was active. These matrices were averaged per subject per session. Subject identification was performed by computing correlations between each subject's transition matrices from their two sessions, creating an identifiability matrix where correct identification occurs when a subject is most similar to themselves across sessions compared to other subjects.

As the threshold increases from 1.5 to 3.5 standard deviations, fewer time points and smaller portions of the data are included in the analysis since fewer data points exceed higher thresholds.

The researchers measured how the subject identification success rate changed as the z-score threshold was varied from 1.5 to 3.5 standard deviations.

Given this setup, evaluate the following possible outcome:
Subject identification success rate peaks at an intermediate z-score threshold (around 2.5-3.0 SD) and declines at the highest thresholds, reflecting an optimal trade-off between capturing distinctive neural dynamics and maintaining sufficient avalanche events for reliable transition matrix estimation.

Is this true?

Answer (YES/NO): YES